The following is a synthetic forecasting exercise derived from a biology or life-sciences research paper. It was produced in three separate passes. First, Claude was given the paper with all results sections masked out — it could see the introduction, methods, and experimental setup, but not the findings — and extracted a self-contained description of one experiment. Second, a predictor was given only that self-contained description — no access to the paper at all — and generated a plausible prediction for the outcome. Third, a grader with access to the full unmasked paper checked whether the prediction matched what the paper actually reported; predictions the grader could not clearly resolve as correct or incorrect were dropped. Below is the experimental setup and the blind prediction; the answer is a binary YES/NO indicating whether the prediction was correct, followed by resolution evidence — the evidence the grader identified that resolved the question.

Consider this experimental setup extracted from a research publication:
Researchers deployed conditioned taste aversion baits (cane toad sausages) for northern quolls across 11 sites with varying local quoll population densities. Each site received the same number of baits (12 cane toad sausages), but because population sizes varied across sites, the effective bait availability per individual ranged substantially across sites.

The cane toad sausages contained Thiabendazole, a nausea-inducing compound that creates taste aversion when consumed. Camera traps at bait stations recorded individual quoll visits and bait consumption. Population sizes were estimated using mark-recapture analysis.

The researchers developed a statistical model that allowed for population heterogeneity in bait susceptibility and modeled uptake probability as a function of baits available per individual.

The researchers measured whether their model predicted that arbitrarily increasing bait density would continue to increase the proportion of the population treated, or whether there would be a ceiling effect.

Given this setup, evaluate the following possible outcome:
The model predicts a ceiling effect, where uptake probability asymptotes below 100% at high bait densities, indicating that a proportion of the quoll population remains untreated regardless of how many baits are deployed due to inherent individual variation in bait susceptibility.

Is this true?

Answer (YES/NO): YES